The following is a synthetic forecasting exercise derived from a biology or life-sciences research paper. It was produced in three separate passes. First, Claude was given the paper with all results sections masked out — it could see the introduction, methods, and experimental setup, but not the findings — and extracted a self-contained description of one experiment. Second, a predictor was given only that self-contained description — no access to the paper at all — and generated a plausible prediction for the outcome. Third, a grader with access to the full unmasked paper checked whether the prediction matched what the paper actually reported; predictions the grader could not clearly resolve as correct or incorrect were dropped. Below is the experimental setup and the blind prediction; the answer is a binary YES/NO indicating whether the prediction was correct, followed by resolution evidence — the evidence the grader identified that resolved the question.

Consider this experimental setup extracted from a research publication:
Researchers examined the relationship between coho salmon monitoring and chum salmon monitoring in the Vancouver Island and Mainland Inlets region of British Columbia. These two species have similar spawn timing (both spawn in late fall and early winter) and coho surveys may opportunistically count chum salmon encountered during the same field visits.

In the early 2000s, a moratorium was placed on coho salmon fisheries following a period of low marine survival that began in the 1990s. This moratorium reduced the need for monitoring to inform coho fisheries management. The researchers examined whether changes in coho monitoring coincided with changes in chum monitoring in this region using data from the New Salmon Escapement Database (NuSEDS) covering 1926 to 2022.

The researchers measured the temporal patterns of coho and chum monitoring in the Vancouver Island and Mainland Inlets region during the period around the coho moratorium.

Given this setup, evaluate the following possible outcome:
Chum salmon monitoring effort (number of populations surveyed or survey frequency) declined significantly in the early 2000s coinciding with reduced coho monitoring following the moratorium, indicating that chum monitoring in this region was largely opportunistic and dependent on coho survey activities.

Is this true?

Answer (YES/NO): YES